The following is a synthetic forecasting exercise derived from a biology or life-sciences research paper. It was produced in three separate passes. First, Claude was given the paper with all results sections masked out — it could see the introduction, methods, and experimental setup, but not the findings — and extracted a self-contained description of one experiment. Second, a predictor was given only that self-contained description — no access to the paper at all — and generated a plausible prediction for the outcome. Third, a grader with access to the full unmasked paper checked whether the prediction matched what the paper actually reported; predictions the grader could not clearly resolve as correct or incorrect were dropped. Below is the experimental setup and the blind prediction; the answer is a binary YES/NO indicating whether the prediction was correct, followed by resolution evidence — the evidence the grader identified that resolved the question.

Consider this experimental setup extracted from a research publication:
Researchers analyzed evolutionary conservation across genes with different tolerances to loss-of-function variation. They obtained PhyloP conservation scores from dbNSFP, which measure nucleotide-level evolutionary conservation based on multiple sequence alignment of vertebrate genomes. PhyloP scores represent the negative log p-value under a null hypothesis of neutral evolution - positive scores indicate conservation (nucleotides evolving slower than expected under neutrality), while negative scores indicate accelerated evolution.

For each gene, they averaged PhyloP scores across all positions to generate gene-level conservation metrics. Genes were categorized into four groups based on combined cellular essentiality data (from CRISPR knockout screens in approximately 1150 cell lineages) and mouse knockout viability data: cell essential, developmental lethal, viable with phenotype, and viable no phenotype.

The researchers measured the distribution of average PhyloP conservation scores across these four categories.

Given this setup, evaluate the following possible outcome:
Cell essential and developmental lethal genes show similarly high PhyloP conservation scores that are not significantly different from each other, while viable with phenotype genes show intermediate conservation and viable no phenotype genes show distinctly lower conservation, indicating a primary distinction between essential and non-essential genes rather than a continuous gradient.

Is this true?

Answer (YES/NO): NO